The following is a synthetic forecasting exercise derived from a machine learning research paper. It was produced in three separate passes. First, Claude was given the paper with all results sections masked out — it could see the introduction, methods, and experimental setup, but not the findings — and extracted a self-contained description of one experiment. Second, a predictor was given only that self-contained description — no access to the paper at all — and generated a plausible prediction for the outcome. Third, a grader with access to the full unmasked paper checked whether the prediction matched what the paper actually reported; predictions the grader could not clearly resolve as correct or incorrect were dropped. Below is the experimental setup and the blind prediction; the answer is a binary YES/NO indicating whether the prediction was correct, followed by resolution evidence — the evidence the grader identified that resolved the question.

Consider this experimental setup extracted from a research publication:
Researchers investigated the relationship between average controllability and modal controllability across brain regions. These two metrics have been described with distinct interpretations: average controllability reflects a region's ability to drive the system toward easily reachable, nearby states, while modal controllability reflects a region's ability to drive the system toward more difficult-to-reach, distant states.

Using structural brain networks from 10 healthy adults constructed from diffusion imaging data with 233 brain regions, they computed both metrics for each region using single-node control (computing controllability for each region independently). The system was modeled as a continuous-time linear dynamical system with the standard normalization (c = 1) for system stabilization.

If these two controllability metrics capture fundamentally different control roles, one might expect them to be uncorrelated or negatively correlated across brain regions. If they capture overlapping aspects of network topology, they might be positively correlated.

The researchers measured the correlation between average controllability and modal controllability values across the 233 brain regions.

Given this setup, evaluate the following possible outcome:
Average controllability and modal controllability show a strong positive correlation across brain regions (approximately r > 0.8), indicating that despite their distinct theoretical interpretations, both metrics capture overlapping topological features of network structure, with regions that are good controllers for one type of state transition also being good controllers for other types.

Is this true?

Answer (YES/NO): NO